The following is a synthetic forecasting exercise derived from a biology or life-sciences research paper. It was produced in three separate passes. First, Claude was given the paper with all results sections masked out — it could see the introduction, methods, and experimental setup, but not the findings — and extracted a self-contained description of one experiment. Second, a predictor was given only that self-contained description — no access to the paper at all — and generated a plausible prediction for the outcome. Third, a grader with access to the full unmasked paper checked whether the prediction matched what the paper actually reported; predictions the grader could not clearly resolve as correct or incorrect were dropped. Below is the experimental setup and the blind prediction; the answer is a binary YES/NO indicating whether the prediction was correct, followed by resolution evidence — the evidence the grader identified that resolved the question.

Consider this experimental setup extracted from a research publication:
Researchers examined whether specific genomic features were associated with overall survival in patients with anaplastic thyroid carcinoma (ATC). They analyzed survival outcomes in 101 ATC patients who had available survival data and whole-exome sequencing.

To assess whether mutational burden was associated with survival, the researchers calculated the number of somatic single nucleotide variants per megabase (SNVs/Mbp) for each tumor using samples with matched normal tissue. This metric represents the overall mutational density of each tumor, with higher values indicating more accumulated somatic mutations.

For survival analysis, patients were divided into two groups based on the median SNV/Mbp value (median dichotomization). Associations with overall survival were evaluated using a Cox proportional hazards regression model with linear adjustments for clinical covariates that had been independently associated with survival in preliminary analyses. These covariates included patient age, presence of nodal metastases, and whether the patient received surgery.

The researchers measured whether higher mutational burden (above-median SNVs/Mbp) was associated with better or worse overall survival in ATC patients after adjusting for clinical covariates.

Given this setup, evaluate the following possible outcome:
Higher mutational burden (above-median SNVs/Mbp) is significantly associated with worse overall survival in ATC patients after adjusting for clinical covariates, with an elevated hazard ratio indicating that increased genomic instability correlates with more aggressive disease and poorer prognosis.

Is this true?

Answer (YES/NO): YES